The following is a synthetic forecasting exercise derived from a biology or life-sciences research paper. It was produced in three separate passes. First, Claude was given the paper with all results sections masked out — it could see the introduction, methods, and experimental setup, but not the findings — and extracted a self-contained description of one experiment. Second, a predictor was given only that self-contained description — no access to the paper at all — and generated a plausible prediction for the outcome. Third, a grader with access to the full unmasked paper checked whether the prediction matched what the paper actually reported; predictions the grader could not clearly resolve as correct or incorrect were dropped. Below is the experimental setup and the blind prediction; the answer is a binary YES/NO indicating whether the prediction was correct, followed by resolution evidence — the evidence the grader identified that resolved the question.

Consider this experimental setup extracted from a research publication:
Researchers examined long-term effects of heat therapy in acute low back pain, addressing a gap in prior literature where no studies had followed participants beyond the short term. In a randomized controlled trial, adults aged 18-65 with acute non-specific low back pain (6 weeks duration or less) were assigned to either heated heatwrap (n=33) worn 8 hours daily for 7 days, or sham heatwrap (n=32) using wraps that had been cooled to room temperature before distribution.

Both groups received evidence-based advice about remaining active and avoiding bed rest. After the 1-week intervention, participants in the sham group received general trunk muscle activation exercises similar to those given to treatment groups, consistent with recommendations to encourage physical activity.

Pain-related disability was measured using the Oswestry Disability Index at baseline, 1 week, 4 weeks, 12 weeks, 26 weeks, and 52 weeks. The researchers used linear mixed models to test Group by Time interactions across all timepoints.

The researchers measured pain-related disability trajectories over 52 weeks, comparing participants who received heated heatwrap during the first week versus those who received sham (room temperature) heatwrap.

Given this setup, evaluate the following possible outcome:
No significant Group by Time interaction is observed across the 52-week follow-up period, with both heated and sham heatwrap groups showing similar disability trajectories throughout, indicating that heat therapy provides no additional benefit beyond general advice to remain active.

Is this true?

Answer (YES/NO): YES